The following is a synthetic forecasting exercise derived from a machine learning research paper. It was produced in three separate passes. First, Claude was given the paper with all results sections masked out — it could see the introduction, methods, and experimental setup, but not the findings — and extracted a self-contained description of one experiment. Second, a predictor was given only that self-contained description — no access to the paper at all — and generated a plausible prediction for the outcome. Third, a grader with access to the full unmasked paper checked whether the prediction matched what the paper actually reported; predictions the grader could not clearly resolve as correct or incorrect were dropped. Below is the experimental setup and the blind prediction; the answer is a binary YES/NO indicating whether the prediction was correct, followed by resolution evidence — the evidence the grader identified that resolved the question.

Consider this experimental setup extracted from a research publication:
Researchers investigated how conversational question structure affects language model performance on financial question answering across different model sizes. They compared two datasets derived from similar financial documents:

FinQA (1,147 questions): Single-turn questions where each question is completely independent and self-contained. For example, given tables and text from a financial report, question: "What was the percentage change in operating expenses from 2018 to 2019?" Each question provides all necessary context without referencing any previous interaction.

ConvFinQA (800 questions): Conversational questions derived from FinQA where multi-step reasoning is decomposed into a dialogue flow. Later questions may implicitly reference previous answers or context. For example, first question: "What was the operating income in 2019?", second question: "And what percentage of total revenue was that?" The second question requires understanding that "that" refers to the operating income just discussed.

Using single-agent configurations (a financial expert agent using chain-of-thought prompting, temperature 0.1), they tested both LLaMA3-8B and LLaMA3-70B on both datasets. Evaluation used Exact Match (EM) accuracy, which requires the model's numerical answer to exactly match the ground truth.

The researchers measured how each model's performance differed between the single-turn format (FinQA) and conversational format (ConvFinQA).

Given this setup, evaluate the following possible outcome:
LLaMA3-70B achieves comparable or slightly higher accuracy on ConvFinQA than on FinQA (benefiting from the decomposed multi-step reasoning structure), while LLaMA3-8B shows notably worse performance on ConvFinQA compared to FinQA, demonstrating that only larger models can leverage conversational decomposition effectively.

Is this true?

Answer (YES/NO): NO